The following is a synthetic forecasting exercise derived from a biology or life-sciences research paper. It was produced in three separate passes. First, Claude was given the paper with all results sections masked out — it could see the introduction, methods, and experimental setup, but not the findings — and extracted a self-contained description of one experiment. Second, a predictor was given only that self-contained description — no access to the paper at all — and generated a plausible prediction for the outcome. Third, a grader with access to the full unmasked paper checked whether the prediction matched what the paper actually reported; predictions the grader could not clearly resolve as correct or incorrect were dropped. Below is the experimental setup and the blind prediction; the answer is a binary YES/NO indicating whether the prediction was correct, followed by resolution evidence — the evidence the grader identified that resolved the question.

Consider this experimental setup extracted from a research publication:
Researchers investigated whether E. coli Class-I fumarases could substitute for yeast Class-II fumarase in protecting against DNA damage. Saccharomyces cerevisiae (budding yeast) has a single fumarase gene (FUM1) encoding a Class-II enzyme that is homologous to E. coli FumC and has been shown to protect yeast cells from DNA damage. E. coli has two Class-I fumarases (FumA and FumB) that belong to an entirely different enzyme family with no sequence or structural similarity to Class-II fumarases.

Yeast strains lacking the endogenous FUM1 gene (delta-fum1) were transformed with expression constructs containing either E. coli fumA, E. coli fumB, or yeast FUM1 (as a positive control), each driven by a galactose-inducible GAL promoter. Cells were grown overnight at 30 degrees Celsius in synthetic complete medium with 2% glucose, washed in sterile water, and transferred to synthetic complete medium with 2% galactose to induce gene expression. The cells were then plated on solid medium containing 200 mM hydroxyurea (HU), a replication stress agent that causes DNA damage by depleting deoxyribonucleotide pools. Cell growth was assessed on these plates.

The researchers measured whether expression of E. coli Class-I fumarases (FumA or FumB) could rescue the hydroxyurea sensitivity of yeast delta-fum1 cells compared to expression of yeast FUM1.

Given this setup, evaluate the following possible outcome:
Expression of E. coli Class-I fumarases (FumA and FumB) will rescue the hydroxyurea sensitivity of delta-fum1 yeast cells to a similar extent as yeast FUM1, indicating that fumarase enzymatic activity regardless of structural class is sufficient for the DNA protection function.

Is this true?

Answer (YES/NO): YES